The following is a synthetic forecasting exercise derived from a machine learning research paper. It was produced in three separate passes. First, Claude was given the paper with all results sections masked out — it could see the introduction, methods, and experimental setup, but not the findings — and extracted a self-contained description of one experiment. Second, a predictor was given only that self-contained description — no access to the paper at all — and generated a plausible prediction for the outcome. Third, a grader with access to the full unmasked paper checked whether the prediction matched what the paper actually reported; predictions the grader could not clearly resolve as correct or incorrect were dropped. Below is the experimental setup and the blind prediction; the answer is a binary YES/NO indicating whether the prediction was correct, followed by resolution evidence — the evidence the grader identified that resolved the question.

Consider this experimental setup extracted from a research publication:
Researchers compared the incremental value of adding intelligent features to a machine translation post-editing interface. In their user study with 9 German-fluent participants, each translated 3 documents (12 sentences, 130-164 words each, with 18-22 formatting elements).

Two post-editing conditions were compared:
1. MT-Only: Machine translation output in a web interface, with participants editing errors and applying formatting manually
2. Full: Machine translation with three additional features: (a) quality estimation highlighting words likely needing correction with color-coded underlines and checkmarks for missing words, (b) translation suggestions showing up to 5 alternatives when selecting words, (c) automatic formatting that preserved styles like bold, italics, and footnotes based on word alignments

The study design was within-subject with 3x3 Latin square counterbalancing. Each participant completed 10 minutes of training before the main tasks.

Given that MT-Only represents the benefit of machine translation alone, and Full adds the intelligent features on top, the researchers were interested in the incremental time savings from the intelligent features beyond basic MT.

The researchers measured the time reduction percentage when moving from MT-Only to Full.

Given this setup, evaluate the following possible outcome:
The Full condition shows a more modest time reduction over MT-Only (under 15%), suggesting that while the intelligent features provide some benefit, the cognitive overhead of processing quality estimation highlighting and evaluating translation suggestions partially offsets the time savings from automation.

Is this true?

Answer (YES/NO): NO